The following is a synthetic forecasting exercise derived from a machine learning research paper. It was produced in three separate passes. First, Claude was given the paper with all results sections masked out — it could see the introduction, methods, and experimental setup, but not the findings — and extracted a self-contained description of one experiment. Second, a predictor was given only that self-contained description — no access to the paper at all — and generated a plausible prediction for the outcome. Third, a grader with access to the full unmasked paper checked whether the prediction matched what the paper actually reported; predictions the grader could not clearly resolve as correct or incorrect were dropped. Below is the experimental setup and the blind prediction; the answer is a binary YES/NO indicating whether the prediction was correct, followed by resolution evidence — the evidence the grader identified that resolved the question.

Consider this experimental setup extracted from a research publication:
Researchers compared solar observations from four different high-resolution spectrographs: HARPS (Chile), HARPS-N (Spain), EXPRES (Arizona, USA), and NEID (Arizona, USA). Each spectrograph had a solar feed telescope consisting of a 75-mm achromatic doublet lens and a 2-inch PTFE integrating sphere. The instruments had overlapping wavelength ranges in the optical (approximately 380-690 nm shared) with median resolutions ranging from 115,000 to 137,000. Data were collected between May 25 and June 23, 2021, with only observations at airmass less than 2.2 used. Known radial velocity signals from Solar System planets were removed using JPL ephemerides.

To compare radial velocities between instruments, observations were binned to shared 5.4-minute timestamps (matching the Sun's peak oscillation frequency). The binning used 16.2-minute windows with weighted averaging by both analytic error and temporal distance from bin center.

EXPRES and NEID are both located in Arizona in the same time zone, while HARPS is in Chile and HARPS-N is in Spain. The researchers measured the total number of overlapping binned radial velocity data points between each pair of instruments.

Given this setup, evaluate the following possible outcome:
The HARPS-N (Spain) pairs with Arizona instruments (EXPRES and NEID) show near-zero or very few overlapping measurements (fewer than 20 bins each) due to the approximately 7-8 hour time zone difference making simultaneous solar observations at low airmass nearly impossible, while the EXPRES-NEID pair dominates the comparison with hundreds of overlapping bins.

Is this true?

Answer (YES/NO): NO